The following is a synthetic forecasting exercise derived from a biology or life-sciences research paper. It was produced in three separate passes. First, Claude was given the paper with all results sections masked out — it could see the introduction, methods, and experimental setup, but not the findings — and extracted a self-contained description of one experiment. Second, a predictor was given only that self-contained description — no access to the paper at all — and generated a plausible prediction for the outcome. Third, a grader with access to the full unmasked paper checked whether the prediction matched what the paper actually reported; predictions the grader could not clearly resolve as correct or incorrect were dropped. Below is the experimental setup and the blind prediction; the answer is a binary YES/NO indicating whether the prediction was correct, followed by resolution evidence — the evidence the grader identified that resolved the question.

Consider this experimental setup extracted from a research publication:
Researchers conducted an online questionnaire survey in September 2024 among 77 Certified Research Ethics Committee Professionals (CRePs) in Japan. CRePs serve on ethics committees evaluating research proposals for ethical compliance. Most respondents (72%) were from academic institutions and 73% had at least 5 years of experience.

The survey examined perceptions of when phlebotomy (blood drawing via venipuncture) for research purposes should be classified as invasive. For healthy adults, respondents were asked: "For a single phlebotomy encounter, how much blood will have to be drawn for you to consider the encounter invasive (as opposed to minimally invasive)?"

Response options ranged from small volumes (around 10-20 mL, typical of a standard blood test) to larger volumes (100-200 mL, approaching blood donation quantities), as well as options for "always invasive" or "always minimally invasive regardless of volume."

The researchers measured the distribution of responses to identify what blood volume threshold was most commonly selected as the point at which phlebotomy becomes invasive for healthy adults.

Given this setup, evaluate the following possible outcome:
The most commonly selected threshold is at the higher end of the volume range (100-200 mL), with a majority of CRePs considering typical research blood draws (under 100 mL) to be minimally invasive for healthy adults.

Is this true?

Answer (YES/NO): NO